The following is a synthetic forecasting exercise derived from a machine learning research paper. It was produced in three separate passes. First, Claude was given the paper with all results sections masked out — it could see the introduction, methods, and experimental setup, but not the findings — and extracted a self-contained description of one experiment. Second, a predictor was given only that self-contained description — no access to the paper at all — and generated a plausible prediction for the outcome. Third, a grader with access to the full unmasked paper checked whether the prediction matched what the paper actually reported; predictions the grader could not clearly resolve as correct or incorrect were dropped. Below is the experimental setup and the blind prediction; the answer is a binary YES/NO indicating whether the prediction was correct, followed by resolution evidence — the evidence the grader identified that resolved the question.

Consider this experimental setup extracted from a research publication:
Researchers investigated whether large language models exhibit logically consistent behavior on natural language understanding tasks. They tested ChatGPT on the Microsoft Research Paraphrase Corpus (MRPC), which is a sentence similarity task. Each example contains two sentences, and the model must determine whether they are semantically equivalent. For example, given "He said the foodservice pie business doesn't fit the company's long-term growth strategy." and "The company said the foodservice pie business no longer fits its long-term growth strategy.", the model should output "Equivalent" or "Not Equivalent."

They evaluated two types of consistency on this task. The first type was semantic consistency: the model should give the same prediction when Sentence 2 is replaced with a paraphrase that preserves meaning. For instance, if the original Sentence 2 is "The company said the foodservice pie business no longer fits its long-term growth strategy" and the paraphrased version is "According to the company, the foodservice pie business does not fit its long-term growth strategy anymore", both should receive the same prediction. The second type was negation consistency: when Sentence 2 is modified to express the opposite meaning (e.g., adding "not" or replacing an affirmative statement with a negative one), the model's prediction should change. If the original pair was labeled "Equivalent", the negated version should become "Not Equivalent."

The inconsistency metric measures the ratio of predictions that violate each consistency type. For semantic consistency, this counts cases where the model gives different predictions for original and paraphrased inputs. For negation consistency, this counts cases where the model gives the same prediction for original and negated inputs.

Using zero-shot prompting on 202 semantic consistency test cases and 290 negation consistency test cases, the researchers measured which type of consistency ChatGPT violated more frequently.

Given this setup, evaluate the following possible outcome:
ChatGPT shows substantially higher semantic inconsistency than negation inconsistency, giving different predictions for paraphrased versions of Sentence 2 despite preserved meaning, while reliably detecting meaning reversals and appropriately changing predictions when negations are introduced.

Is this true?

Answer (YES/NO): NO